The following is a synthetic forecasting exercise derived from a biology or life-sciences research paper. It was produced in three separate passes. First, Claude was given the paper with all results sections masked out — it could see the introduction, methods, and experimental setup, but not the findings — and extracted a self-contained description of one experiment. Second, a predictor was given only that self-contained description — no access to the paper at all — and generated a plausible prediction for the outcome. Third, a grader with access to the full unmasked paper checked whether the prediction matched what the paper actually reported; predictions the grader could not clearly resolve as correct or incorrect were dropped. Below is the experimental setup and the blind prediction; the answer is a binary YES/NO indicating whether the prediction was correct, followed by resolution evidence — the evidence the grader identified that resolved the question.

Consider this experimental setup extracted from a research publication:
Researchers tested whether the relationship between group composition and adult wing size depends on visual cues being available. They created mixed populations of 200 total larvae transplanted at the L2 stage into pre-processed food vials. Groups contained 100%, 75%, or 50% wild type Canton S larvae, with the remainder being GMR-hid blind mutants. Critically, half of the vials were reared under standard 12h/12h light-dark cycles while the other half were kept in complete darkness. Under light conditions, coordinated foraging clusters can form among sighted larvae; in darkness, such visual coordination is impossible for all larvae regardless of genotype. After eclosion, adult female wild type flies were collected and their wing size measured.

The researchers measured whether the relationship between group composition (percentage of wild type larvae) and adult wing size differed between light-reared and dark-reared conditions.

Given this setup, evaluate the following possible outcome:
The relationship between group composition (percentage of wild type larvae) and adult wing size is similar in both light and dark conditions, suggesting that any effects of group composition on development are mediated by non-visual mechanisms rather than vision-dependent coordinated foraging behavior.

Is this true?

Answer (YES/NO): NO